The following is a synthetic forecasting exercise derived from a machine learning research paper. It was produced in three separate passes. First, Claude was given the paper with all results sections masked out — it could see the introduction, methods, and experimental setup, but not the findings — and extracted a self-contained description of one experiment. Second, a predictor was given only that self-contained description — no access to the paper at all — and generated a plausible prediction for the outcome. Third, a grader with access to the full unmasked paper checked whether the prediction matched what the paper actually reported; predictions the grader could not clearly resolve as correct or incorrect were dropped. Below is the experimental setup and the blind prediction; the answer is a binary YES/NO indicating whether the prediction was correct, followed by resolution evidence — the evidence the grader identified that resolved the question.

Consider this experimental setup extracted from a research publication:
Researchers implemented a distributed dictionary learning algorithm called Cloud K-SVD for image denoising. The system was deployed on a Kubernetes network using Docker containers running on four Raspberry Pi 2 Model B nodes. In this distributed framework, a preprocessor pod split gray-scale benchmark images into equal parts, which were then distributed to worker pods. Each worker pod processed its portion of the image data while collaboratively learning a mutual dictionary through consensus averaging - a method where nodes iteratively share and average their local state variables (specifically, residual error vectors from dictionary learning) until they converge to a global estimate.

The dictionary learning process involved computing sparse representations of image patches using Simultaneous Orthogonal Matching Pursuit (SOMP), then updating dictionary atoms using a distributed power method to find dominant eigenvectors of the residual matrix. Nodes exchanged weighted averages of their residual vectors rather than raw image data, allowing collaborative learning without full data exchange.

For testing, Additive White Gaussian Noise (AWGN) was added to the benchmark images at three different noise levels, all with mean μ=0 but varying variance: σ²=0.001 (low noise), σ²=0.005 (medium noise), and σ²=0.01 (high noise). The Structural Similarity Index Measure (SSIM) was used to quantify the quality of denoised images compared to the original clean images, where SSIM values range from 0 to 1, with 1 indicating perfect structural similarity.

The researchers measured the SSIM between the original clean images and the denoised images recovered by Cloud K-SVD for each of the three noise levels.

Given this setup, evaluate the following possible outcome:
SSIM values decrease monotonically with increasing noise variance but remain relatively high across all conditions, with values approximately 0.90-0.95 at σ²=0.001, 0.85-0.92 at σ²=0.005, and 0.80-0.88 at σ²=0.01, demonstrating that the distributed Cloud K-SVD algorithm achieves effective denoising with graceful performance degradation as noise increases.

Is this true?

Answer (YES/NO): YES